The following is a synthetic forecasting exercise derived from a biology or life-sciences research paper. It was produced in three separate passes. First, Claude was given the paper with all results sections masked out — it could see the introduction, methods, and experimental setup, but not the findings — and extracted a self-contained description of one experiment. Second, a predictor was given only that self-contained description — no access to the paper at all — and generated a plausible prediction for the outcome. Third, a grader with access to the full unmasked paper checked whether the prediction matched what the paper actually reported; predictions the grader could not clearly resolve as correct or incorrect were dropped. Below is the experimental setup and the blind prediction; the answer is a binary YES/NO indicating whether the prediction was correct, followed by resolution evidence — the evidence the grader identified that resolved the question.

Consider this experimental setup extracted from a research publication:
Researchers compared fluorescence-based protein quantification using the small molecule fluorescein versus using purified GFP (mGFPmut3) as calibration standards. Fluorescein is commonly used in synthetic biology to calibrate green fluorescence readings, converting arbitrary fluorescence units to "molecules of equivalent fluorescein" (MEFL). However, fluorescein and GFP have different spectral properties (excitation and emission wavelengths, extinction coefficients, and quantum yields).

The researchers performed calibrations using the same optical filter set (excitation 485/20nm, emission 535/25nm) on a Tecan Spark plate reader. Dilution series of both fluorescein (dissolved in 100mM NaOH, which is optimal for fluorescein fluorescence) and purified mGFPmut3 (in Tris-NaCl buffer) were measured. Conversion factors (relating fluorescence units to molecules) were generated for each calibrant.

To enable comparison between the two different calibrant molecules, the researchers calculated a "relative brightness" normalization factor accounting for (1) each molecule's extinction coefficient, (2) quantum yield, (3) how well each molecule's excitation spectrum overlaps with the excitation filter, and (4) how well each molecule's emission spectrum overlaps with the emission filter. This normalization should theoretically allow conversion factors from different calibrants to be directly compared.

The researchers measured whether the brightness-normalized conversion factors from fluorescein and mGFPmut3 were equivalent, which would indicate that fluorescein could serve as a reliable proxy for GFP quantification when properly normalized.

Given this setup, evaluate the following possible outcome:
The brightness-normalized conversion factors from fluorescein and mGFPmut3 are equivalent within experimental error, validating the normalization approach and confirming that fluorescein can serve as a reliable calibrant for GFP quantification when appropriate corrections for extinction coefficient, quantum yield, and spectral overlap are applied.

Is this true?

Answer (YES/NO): NO